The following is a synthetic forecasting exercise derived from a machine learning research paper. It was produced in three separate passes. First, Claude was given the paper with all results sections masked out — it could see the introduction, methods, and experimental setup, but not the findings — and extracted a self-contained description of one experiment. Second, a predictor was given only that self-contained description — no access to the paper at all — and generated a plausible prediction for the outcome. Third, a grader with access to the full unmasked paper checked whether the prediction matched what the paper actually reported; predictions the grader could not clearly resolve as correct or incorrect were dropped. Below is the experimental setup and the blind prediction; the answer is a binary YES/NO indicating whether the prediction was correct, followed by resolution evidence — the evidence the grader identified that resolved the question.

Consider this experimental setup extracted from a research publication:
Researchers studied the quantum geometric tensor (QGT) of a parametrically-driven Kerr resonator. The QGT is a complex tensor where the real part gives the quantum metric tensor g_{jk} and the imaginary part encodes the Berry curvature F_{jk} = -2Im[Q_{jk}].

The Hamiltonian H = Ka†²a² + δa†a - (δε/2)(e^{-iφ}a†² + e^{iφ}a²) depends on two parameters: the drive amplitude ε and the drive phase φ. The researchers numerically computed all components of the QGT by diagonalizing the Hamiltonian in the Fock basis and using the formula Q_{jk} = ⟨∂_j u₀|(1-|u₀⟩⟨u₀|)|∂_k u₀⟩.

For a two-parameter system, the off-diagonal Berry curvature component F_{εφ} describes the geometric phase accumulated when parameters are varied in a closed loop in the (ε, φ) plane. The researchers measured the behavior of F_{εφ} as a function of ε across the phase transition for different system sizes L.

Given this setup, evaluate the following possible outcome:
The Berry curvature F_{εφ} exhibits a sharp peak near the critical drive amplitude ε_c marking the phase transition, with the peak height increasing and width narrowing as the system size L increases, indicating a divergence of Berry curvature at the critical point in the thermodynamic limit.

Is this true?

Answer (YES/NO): YES